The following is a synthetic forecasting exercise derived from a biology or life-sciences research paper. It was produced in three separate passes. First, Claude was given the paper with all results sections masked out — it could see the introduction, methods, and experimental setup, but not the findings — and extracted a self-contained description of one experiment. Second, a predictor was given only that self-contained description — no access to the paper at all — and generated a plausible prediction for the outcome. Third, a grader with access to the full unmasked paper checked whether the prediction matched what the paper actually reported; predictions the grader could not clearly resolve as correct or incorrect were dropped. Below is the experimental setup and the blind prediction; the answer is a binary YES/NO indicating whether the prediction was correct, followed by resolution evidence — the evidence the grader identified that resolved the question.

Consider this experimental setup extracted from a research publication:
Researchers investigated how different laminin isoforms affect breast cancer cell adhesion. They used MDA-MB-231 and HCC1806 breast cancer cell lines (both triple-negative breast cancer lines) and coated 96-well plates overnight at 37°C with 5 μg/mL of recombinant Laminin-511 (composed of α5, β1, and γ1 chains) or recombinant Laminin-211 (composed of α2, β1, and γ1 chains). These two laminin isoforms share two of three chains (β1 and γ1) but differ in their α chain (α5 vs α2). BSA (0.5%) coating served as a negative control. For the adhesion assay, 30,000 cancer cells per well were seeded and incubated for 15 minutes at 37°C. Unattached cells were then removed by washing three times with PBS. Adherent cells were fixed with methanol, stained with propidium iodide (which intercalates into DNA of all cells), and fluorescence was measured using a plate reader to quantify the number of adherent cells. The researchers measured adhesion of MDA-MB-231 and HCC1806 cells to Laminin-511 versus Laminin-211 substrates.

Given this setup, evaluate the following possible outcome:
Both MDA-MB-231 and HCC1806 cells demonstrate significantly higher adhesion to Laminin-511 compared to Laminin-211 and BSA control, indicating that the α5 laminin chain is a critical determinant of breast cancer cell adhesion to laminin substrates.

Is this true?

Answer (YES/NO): YES